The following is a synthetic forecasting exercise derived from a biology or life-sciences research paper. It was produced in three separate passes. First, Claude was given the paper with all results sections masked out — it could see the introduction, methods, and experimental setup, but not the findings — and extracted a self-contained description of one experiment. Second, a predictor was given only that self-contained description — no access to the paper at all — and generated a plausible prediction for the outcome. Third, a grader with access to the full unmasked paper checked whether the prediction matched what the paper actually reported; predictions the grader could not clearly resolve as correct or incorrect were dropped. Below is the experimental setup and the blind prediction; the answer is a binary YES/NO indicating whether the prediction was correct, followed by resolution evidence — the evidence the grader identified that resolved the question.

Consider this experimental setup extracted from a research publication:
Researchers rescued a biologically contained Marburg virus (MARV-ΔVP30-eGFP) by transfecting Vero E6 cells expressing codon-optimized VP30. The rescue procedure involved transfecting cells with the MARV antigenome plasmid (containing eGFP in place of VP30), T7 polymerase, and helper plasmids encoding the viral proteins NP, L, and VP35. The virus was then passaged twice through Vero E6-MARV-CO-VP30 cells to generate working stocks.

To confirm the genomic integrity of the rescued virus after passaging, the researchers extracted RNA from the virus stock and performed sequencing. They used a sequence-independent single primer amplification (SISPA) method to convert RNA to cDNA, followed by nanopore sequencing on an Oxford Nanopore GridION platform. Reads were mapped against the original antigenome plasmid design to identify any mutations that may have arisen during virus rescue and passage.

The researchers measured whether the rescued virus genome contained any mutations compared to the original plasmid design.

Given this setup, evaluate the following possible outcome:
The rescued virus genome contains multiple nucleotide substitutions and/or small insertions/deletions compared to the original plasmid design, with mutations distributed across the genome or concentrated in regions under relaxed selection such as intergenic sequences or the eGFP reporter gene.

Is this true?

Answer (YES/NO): NO